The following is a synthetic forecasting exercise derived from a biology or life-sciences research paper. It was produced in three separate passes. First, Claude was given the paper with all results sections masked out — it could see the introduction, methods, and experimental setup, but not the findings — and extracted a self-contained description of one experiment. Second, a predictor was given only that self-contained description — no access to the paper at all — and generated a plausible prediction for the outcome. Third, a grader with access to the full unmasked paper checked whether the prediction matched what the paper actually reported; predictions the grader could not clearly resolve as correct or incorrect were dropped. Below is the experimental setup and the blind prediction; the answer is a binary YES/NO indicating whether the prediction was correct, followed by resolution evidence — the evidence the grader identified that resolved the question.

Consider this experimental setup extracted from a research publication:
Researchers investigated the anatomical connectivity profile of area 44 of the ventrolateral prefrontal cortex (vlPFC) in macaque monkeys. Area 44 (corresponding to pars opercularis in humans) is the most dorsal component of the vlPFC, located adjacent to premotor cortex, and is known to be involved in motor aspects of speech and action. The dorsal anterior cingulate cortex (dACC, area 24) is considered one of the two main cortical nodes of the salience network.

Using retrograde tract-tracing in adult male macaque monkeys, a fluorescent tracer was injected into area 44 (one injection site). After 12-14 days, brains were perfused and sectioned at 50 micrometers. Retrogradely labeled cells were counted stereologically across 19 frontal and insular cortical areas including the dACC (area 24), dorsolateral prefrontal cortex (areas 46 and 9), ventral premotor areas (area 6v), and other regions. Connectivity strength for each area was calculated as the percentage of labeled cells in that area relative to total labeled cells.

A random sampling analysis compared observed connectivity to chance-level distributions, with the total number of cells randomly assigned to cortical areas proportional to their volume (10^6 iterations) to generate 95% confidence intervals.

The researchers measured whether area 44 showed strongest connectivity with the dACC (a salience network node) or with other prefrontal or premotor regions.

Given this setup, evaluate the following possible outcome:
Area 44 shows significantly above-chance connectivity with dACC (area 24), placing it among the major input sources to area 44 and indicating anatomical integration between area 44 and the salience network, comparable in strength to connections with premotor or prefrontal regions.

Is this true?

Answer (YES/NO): NO